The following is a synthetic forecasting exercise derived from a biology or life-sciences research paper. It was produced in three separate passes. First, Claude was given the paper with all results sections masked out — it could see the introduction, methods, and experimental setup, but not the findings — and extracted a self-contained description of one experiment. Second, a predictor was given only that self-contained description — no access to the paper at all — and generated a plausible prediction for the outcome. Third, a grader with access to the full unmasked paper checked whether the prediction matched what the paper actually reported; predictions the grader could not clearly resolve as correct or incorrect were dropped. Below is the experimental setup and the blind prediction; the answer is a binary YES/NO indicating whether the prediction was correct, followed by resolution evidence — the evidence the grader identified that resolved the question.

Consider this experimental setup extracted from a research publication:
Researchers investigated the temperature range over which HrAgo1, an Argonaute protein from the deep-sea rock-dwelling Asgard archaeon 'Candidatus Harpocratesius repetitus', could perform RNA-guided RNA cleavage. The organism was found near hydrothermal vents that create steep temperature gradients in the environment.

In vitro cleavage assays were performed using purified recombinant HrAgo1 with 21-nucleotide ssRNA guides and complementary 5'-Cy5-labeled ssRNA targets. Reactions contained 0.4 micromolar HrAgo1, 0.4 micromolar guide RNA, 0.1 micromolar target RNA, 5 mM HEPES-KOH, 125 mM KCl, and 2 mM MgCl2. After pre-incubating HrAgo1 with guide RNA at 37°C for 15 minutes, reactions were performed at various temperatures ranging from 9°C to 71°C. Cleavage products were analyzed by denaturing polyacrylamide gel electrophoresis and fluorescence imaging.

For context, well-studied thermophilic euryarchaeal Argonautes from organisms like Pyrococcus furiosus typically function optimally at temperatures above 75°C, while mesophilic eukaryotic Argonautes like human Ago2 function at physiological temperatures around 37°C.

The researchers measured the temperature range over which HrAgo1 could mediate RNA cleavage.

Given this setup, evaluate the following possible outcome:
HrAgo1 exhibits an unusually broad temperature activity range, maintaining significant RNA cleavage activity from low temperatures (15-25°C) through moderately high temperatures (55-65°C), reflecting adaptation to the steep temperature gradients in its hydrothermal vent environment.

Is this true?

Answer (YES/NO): YES